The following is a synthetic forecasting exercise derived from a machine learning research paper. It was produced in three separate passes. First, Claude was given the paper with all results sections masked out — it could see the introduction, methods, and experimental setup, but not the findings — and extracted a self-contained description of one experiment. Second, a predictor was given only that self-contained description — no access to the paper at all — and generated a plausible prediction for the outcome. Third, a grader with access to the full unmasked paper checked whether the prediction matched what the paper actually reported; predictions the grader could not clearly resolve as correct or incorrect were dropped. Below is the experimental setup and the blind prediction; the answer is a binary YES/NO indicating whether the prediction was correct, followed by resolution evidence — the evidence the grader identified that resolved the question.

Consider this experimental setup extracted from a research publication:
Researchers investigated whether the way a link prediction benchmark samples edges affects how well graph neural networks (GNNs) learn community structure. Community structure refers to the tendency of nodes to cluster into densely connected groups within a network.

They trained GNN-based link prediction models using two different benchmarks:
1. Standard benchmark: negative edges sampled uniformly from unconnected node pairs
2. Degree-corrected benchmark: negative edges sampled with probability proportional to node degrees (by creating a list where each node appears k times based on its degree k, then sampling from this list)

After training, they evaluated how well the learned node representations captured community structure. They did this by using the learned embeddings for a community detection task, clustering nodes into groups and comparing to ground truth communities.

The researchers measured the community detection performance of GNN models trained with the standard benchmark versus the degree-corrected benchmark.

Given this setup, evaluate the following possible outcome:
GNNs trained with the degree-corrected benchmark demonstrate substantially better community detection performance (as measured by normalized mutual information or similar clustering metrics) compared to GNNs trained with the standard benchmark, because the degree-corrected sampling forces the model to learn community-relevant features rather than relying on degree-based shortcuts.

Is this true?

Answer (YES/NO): YES